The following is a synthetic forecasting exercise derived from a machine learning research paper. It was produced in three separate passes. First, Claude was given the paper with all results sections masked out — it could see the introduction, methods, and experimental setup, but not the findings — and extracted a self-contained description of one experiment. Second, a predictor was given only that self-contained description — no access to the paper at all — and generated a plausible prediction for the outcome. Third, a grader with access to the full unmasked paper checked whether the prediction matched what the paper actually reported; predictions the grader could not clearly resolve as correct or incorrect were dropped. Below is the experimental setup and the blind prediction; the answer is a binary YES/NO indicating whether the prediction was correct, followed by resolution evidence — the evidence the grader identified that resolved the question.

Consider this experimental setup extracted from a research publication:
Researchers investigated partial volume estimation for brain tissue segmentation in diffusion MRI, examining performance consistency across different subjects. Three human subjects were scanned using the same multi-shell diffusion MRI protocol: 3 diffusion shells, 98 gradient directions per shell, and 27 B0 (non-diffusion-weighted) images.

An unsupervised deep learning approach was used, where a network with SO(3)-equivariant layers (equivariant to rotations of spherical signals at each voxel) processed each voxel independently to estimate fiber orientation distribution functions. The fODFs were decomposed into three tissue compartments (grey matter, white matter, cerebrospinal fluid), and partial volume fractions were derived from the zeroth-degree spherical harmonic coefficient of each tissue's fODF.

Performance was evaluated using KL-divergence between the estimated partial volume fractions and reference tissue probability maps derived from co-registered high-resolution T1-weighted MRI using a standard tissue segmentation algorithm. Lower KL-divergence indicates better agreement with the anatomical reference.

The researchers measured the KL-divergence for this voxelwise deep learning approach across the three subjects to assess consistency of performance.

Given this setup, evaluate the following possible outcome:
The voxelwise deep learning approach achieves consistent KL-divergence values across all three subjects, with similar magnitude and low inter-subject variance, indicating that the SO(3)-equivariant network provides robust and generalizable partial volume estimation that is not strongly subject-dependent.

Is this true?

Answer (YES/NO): NO